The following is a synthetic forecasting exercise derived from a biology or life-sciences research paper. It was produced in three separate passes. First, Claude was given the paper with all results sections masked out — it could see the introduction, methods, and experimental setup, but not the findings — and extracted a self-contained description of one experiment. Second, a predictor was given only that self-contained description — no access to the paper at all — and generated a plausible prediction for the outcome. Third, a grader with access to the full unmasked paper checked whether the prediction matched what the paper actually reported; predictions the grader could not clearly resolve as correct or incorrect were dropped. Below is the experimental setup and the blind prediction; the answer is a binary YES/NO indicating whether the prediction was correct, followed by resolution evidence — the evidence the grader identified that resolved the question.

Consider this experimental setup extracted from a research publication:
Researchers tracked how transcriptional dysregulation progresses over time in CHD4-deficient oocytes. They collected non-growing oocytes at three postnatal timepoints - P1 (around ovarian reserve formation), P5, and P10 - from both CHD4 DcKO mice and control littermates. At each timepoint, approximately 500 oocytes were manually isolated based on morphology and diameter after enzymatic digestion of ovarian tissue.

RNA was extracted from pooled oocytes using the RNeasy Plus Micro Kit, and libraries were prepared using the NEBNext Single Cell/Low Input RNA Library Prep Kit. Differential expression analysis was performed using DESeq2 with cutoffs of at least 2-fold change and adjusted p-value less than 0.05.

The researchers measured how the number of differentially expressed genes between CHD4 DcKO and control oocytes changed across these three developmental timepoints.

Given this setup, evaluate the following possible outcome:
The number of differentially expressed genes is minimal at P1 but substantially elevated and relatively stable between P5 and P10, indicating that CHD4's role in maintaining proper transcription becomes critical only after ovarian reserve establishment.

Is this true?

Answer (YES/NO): NO